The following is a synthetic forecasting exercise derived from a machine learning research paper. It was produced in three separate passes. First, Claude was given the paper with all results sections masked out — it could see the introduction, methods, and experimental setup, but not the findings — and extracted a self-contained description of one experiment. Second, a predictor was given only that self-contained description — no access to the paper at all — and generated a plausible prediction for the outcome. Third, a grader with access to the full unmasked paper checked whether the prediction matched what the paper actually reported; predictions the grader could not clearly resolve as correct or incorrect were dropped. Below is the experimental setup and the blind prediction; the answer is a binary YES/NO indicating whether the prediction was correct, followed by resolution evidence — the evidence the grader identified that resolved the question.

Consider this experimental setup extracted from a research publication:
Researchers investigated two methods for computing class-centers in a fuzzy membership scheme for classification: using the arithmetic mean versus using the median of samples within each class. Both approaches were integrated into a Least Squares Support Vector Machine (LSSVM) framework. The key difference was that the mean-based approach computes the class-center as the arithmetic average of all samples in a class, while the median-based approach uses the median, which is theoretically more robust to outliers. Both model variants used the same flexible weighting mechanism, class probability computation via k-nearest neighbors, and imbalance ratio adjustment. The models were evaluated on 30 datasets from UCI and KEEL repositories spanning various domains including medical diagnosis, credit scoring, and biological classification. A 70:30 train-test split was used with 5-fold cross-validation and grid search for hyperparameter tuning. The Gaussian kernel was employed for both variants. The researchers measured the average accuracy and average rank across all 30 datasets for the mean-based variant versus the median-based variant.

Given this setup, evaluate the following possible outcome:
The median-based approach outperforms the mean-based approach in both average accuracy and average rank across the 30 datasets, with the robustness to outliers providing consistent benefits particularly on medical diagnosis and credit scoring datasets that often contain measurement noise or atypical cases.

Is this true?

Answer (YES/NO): YES